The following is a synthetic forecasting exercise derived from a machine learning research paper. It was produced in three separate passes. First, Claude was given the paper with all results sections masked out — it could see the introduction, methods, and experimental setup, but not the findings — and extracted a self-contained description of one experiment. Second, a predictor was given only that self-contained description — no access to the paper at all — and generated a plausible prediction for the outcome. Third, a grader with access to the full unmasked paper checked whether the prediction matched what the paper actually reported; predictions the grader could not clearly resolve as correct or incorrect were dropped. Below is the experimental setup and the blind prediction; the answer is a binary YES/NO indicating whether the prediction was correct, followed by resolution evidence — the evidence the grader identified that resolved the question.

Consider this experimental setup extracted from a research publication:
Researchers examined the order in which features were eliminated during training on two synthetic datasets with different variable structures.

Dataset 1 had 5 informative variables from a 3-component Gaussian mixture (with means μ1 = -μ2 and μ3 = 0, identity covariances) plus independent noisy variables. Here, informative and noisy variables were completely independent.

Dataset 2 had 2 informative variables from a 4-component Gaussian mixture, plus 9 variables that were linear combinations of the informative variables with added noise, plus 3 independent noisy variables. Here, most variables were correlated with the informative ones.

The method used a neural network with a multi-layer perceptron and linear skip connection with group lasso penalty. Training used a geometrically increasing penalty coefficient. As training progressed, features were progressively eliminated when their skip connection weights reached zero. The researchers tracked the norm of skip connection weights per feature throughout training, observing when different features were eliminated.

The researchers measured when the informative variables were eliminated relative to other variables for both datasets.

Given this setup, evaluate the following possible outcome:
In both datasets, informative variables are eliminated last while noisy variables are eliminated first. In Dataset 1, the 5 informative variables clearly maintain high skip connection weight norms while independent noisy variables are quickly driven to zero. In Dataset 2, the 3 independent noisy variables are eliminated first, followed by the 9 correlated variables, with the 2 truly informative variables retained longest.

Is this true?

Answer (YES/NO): NO